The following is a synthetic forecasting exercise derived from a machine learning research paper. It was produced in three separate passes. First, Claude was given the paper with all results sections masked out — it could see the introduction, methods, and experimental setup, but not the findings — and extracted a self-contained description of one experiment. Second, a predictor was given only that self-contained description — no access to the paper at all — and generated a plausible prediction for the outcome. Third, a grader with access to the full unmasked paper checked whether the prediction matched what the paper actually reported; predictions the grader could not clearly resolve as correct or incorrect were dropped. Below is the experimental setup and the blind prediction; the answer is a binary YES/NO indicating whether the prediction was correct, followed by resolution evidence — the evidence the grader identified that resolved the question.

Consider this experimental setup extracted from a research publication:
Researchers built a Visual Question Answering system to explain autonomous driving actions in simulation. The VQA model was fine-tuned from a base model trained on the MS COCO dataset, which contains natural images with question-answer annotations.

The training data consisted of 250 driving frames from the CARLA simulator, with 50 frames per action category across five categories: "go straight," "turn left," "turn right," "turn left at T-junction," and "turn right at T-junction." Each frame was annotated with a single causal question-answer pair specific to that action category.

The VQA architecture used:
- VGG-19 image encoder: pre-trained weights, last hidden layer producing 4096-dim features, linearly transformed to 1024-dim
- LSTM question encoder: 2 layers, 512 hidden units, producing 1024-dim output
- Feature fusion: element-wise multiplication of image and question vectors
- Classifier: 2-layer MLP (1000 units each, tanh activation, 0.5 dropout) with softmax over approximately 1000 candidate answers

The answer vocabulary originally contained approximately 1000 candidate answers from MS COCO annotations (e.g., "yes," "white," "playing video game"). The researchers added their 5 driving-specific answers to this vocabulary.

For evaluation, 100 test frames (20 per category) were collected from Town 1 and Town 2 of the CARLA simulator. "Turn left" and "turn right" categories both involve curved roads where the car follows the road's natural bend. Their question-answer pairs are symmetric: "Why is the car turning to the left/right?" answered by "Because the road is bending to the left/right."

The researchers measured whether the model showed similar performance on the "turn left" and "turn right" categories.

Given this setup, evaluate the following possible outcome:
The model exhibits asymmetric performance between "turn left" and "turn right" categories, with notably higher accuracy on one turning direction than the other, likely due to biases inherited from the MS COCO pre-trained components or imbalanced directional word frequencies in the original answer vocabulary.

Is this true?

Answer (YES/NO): YES